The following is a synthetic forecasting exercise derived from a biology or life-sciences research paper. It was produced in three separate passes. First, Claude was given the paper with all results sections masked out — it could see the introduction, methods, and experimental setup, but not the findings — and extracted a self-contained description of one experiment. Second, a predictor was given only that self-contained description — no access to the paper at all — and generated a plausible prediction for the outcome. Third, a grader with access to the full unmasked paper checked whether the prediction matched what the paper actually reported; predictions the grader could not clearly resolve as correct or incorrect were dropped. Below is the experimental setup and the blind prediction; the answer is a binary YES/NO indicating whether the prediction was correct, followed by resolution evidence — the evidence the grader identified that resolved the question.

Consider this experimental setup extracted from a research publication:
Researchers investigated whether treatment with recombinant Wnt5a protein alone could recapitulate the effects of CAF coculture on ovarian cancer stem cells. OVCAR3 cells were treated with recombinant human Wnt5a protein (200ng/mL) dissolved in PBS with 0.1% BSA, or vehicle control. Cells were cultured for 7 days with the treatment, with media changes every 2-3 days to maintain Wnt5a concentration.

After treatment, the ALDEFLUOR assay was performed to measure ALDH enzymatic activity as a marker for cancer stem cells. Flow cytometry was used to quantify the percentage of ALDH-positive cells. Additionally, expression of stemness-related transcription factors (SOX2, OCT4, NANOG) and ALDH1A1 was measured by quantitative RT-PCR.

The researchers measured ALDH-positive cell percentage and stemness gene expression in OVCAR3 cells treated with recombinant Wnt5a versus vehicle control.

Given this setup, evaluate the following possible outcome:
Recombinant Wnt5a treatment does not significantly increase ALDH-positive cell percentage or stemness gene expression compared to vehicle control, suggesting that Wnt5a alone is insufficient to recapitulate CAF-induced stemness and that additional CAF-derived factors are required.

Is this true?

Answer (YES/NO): NO